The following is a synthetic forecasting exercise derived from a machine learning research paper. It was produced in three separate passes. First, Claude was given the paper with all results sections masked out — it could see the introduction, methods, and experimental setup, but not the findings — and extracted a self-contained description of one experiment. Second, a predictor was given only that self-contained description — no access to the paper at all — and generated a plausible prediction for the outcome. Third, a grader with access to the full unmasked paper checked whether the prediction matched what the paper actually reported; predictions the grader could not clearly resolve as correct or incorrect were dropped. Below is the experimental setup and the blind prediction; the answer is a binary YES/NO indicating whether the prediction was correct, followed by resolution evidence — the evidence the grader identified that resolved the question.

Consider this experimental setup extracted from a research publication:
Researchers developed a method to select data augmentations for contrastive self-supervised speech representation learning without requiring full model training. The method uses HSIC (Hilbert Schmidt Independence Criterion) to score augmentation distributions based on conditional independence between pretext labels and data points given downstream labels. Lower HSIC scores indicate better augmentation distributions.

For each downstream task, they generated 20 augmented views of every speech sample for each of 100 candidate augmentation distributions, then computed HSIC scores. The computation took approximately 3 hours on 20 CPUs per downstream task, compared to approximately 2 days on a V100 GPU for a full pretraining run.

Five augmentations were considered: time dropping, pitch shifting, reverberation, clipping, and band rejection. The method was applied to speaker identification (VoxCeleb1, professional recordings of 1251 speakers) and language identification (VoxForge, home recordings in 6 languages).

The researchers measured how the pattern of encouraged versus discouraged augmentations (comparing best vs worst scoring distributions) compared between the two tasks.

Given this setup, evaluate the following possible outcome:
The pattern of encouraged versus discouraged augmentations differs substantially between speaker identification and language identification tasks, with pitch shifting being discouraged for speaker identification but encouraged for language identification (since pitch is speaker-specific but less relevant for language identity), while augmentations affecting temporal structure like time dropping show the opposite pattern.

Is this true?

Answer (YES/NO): NO